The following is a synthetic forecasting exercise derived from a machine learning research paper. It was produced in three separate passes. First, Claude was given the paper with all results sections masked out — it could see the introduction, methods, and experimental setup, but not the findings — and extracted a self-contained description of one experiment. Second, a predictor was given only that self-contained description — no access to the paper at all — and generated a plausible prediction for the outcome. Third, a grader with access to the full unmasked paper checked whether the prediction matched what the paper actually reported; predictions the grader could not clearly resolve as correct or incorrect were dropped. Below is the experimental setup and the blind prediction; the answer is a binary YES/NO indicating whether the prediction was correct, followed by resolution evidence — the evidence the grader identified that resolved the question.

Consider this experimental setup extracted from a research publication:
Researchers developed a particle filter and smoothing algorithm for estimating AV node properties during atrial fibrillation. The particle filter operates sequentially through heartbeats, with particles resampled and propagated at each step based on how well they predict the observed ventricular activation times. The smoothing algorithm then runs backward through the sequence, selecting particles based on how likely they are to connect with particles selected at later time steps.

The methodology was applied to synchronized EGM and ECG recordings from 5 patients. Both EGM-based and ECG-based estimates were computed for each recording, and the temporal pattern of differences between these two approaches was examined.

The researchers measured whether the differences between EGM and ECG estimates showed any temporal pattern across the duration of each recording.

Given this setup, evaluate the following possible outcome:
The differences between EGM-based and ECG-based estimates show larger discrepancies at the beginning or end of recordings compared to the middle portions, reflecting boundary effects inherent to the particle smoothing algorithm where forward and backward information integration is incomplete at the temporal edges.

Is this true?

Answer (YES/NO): YES